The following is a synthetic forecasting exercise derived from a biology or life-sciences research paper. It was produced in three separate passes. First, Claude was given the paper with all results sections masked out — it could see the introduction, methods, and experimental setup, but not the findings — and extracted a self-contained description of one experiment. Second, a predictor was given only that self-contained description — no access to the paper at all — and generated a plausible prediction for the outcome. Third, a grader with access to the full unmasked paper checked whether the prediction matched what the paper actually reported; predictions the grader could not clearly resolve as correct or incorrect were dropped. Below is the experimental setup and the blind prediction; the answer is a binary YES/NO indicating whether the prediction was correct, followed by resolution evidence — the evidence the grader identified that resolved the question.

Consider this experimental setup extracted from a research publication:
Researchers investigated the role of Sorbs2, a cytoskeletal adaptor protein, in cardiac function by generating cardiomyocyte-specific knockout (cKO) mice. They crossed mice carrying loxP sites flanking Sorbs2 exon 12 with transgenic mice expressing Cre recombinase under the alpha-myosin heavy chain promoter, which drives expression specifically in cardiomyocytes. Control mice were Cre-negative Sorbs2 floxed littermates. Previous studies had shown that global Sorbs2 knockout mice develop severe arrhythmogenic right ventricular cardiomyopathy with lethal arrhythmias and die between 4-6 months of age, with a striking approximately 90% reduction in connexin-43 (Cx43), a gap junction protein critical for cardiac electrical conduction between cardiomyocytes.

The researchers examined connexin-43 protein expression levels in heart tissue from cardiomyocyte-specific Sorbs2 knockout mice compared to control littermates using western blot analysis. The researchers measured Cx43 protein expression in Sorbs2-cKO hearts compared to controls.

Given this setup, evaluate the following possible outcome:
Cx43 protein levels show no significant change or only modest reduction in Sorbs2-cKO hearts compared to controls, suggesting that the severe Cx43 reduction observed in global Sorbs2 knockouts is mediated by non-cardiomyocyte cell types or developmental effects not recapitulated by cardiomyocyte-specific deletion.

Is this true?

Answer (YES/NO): YES